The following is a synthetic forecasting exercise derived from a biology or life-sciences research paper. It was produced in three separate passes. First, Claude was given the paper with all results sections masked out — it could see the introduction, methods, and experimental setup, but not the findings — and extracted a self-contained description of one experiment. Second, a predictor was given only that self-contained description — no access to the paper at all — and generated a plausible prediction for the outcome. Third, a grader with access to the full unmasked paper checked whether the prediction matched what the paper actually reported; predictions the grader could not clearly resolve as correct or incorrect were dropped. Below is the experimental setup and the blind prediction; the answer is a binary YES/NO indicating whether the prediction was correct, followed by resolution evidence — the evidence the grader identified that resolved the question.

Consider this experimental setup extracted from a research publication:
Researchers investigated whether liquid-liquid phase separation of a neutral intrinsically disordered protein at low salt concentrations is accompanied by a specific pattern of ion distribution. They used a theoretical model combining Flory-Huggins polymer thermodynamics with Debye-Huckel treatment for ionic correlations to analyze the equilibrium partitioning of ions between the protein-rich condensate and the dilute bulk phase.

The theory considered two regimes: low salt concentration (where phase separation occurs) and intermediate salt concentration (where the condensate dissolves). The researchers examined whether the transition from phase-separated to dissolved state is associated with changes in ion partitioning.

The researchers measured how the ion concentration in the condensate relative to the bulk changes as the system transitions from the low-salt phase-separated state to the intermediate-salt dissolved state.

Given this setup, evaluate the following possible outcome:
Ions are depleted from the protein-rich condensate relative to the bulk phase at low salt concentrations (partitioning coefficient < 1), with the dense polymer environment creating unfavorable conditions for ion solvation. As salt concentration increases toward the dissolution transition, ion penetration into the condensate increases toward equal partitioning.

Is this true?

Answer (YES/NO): NO